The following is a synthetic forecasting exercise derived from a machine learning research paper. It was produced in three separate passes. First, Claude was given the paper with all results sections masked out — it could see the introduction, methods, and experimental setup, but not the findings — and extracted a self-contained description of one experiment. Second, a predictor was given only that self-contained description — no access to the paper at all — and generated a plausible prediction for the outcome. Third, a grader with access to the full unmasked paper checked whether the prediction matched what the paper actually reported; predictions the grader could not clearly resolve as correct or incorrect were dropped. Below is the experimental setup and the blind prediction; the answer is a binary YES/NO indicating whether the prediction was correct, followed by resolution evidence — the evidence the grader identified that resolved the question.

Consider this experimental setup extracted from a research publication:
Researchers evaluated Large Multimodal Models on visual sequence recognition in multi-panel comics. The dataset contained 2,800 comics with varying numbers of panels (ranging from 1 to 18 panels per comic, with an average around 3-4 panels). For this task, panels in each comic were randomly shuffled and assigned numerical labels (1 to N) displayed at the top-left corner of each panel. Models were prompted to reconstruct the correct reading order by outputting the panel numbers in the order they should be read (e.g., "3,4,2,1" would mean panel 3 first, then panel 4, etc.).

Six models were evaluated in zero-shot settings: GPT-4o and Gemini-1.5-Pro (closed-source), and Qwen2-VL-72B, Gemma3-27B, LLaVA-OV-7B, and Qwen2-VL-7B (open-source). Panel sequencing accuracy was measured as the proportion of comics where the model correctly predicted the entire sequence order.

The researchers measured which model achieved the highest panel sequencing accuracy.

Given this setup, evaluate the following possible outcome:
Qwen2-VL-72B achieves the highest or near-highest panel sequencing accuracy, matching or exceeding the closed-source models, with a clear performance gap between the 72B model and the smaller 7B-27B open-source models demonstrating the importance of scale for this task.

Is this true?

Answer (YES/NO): NO